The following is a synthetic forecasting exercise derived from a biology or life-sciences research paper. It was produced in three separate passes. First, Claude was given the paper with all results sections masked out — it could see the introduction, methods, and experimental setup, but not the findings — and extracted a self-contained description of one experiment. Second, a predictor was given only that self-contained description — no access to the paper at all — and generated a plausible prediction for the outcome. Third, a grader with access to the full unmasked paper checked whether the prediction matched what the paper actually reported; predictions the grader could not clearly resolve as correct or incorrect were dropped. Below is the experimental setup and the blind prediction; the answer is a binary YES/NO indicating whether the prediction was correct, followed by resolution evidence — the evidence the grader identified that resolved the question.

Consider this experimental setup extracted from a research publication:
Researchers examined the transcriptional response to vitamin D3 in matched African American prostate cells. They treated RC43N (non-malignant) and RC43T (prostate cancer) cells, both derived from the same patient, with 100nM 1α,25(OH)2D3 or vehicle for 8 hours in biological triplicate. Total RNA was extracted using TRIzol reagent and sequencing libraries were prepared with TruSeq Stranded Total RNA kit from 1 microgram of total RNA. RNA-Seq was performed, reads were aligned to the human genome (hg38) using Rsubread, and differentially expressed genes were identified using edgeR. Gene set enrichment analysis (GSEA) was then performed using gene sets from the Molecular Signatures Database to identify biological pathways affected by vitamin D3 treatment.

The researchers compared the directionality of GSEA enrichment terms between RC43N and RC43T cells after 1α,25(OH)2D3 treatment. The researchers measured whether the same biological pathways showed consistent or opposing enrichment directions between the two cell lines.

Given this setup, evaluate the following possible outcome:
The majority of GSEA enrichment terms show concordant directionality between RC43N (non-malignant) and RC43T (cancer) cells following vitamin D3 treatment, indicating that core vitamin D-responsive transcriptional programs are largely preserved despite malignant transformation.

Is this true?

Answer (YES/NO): NO